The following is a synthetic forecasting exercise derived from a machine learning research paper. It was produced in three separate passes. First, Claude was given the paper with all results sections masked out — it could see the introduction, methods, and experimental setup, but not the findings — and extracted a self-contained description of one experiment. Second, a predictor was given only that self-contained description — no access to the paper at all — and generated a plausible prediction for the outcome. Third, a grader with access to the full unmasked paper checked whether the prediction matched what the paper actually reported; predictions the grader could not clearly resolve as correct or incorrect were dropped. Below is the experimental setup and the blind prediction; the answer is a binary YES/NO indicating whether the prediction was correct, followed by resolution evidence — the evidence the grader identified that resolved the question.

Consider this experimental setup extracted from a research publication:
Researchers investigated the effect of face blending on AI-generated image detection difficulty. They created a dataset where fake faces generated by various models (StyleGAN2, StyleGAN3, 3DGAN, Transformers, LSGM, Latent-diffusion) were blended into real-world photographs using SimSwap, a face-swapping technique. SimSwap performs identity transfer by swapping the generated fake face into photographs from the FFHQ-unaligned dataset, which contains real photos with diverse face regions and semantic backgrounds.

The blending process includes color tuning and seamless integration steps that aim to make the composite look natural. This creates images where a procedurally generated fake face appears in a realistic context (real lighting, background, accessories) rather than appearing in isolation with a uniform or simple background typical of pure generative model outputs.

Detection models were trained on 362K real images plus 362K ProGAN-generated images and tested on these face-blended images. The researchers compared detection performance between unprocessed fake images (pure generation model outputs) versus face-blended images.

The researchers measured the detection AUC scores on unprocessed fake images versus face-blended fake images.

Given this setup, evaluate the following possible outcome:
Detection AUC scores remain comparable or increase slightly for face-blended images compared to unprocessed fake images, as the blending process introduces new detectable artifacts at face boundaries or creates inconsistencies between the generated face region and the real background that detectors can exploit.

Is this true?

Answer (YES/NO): NO